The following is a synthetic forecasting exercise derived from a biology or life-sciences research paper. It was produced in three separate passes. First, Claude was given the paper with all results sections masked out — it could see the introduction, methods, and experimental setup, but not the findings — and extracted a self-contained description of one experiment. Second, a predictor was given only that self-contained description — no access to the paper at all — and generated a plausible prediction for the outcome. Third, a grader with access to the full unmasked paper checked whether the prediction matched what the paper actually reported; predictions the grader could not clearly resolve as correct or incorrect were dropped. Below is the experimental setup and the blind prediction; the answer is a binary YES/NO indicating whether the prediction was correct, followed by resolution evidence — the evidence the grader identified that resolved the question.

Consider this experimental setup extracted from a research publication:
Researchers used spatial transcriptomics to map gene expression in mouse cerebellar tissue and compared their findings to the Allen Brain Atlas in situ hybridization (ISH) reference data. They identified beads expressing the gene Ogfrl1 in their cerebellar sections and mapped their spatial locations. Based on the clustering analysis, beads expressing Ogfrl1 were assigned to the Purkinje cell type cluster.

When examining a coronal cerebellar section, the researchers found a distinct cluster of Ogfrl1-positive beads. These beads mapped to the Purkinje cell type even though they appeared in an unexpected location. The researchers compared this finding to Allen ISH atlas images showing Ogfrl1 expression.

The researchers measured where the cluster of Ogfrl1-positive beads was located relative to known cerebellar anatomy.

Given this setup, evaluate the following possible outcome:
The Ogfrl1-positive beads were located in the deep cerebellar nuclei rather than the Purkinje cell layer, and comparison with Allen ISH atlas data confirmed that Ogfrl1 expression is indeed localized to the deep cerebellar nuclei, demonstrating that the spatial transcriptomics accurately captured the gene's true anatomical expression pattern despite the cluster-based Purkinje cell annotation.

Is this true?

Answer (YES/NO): NO